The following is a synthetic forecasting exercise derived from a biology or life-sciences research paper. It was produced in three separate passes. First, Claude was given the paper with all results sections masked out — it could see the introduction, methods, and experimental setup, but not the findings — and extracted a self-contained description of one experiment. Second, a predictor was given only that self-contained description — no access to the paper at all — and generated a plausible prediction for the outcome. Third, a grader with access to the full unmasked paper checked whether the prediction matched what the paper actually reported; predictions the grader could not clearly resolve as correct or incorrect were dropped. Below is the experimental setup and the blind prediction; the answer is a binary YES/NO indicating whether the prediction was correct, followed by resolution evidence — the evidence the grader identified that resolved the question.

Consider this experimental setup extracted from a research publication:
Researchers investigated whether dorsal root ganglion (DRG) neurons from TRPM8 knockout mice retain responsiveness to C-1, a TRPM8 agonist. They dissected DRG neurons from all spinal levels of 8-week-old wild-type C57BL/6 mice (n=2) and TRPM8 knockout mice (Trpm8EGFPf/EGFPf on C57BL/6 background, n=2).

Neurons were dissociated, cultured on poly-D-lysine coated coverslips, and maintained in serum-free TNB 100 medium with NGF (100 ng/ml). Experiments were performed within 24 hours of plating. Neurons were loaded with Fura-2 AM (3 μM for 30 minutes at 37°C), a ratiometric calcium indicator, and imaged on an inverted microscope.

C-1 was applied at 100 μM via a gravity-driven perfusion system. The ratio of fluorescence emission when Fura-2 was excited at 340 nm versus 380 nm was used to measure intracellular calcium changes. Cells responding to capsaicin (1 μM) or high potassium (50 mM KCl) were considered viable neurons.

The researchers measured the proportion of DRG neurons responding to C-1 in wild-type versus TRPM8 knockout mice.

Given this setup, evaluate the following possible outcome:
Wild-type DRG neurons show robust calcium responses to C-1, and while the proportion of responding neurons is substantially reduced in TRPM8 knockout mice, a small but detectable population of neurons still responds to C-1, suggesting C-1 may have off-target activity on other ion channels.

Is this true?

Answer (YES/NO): YES